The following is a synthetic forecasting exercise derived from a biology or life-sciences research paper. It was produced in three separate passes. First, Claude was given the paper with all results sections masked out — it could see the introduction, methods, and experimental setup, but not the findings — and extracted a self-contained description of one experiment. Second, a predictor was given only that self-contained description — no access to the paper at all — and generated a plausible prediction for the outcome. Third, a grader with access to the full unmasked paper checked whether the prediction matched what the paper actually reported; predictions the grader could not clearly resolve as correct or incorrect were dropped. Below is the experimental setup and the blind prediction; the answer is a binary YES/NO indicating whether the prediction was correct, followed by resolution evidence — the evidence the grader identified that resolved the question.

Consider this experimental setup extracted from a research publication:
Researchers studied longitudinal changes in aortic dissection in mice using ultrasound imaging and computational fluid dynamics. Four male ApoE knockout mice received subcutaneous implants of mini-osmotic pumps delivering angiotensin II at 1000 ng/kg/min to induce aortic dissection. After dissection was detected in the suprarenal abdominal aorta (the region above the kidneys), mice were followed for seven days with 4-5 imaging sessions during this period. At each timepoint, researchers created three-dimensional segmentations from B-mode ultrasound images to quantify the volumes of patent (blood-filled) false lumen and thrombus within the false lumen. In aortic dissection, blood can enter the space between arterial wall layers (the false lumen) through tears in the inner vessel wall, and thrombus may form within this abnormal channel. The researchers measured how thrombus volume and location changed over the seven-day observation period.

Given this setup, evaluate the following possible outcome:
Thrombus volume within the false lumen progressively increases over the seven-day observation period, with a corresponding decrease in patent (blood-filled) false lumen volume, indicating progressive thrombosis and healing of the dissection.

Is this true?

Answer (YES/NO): NO